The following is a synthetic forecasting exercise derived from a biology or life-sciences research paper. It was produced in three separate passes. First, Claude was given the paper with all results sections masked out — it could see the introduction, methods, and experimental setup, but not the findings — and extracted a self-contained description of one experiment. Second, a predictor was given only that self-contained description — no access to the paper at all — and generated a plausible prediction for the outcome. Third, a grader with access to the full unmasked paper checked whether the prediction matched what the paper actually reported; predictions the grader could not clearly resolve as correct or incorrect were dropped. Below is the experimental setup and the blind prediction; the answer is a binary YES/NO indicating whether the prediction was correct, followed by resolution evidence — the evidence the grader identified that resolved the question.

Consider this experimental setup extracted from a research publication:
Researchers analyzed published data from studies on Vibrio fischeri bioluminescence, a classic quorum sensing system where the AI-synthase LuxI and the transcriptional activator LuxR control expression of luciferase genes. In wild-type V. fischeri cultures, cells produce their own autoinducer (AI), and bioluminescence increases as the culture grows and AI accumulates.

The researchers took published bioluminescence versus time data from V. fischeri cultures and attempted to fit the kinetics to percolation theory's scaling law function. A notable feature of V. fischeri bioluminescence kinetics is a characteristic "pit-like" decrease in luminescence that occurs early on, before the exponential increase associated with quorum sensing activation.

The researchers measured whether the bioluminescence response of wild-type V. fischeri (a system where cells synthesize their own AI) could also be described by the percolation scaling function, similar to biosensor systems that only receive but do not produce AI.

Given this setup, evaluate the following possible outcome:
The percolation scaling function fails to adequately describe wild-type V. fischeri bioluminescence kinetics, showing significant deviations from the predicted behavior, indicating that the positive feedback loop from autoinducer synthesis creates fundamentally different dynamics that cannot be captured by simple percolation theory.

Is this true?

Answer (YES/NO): NO